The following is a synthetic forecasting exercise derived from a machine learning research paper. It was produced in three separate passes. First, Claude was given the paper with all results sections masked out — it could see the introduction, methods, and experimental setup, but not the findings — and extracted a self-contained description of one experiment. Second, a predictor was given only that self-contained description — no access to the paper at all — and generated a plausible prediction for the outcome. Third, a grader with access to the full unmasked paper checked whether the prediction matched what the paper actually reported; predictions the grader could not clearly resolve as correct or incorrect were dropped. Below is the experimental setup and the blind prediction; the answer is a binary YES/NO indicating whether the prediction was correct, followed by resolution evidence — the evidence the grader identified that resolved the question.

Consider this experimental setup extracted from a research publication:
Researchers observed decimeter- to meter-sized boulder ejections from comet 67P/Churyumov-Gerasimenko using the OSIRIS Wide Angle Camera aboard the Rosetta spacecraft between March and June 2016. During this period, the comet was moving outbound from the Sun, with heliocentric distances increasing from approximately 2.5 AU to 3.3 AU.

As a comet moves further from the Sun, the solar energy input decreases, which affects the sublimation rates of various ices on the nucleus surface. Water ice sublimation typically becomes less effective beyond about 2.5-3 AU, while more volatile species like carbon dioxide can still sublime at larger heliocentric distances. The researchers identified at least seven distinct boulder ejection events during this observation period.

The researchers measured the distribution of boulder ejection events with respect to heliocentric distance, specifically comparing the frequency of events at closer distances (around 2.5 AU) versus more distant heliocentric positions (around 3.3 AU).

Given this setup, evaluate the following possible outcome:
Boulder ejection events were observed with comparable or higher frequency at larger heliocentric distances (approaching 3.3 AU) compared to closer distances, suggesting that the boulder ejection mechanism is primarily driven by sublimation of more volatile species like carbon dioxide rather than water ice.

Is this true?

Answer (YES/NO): NO